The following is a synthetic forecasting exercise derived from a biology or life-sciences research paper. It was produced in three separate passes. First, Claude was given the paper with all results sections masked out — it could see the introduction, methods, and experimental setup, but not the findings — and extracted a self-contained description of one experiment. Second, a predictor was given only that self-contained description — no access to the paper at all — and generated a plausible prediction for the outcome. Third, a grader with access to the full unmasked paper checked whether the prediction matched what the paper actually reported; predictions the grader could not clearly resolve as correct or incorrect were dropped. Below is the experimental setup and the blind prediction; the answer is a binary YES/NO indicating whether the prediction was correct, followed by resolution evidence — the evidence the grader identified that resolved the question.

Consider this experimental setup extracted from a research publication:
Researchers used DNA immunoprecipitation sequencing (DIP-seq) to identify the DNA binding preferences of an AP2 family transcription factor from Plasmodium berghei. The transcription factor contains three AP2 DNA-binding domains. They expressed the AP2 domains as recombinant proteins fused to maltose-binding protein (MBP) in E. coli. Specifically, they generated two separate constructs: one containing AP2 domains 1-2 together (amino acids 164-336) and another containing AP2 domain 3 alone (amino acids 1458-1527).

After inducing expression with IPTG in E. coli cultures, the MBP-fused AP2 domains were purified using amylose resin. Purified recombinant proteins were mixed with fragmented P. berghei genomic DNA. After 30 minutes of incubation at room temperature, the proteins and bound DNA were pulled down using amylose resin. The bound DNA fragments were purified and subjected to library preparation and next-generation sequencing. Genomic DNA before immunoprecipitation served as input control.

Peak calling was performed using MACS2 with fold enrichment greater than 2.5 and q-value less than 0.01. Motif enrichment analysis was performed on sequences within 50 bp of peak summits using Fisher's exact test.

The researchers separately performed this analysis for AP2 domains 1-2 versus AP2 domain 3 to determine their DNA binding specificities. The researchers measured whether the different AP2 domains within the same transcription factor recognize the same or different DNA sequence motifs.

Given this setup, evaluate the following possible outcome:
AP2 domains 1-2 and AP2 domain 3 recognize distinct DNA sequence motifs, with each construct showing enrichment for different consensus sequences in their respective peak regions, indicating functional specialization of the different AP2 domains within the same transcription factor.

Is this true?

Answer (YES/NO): YES